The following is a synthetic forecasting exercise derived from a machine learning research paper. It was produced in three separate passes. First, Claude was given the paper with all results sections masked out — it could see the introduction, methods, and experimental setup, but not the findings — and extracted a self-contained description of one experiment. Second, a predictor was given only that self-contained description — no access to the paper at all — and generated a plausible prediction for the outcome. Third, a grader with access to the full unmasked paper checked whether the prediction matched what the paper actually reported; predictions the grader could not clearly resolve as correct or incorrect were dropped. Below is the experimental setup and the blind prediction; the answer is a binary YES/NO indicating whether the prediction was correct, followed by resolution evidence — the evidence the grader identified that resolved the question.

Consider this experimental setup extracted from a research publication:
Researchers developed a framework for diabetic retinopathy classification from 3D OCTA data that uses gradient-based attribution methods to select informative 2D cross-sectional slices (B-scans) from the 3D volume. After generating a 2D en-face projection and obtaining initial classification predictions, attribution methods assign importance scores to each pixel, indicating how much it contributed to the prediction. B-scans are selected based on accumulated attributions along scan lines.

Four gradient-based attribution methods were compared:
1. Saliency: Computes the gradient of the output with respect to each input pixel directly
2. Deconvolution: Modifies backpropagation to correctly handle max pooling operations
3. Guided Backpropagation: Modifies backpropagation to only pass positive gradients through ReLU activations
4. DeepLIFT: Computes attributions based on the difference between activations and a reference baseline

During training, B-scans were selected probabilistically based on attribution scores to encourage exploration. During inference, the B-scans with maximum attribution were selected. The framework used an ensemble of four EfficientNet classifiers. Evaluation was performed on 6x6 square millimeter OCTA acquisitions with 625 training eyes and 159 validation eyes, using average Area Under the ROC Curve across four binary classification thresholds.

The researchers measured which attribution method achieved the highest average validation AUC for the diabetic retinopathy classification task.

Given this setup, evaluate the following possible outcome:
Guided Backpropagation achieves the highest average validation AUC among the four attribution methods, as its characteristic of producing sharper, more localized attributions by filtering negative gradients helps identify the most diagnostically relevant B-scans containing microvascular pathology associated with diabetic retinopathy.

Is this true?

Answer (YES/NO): YES